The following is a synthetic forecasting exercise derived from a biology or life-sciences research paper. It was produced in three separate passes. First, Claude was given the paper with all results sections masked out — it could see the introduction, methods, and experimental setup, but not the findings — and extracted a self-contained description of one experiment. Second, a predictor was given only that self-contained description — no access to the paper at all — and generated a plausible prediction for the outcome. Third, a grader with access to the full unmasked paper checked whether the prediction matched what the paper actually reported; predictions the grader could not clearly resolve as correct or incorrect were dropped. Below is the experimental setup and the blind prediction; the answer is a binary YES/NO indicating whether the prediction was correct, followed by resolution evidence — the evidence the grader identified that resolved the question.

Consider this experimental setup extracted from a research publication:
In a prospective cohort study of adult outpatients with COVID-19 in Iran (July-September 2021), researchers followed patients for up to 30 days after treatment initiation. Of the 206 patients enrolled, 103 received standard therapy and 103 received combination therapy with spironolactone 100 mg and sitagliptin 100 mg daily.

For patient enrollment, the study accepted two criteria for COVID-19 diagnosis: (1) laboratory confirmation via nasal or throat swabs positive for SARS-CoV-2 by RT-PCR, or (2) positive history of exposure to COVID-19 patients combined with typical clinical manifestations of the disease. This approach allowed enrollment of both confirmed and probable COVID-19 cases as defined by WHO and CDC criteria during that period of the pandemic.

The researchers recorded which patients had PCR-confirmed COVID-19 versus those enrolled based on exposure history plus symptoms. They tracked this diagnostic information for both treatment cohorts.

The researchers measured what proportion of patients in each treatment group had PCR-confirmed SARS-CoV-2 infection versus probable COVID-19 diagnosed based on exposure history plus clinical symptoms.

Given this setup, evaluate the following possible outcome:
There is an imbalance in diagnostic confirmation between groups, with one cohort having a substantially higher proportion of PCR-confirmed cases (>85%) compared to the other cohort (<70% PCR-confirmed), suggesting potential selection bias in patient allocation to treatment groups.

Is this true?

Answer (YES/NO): NO